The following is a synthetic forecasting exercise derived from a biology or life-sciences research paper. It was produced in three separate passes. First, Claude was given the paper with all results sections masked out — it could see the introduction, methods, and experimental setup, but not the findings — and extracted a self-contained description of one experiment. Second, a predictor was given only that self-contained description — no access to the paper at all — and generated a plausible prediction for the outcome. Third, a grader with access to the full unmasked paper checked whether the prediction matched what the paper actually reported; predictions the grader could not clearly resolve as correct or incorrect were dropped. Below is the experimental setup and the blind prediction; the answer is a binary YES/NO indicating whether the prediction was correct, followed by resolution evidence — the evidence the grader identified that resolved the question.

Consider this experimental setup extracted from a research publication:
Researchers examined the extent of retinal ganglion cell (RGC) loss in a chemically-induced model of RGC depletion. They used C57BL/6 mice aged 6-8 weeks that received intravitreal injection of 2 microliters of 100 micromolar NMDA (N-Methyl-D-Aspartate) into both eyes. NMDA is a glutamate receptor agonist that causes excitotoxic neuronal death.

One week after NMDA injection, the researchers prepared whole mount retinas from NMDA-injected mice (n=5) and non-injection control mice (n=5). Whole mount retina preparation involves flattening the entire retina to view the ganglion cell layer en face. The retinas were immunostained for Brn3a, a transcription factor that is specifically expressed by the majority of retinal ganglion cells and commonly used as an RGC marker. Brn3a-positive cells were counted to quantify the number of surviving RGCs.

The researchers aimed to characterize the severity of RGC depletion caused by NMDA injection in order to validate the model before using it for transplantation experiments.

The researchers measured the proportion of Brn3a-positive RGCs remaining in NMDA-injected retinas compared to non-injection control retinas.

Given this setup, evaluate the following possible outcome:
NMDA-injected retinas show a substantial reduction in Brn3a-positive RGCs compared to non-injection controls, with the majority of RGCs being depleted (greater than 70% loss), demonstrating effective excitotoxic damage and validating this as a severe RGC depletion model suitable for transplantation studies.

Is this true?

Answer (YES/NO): NO